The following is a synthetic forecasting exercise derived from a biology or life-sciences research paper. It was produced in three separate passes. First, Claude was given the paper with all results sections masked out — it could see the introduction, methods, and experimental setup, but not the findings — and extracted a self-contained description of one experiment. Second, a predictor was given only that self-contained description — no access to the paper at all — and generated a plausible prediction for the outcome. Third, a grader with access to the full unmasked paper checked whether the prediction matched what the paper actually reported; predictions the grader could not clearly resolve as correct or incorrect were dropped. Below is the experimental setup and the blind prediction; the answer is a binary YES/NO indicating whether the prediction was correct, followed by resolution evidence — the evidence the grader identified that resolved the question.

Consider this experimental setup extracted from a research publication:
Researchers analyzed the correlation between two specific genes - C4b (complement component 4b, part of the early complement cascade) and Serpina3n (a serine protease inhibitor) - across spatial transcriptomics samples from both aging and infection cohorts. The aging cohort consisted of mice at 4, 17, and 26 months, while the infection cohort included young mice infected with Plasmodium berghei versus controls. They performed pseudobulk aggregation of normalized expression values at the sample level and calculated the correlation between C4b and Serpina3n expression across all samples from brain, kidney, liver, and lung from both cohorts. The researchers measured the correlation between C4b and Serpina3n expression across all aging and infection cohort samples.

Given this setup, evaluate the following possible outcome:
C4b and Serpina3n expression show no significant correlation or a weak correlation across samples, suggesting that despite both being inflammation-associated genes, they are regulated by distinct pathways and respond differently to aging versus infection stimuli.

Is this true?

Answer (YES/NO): NO